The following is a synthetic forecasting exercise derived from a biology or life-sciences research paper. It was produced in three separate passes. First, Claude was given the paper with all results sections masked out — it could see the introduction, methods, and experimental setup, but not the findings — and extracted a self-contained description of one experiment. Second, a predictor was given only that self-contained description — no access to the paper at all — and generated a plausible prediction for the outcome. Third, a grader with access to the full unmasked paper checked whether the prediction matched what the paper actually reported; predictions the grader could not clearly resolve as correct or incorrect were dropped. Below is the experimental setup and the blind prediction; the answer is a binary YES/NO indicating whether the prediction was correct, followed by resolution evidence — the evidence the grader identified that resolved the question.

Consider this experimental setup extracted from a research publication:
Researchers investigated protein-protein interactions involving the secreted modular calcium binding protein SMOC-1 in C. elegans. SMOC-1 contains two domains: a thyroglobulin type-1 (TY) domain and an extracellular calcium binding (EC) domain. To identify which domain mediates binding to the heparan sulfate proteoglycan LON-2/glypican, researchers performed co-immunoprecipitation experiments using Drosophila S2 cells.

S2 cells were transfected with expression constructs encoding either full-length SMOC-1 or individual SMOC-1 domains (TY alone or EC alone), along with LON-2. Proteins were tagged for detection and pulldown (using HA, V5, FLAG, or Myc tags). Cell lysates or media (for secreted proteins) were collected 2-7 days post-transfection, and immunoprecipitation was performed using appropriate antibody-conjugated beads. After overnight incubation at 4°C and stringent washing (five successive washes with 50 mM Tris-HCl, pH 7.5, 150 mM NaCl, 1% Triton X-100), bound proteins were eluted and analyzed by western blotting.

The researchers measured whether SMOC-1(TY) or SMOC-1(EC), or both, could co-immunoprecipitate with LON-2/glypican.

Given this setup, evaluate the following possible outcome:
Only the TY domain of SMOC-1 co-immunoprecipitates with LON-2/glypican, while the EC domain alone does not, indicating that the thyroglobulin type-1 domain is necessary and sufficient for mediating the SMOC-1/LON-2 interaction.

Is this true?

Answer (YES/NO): NO